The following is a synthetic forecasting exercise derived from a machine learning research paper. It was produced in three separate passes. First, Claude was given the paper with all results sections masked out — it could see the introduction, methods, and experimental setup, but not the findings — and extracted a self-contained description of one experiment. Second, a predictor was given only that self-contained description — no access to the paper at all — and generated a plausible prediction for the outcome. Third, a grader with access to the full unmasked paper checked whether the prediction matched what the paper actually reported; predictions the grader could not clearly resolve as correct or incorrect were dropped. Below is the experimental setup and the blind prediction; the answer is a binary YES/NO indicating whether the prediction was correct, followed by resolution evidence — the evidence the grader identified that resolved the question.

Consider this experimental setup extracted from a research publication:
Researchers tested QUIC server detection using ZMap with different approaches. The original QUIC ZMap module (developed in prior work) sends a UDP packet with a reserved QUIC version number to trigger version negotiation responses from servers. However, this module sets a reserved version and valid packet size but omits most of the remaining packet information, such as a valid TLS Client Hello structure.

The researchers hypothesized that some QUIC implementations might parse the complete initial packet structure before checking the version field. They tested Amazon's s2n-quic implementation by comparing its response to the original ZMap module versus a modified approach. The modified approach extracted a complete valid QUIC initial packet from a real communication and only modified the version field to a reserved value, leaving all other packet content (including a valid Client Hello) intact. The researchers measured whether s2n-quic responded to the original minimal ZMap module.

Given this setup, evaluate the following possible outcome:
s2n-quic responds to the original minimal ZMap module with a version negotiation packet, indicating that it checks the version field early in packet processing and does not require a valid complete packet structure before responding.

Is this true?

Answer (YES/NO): NO